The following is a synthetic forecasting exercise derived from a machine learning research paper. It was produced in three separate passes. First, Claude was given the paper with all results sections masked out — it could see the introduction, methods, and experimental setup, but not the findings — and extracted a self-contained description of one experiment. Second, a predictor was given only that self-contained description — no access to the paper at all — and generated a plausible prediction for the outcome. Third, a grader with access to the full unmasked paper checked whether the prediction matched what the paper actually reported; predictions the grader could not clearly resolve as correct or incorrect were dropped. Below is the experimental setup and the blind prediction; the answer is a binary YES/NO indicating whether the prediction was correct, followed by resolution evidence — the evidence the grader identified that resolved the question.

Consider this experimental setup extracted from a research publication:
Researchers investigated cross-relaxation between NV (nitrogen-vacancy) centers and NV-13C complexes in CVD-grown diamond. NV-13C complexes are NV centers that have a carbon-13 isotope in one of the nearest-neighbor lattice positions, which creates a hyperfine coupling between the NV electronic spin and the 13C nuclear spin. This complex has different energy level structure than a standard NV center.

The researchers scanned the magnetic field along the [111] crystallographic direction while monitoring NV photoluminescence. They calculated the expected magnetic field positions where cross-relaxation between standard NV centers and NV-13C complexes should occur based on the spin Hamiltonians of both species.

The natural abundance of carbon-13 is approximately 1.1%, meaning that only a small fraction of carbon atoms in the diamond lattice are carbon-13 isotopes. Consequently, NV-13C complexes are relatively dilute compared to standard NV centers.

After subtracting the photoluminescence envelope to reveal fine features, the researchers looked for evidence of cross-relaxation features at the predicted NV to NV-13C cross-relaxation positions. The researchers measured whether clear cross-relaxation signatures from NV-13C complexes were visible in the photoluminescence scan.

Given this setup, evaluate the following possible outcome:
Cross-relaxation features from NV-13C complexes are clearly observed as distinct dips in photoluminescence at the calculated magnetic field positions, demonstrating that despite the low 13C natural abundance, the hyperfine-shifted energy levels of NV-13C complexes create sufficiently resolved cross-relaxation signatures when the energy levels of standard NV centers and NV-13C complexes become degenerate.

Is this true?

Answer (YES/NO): NO